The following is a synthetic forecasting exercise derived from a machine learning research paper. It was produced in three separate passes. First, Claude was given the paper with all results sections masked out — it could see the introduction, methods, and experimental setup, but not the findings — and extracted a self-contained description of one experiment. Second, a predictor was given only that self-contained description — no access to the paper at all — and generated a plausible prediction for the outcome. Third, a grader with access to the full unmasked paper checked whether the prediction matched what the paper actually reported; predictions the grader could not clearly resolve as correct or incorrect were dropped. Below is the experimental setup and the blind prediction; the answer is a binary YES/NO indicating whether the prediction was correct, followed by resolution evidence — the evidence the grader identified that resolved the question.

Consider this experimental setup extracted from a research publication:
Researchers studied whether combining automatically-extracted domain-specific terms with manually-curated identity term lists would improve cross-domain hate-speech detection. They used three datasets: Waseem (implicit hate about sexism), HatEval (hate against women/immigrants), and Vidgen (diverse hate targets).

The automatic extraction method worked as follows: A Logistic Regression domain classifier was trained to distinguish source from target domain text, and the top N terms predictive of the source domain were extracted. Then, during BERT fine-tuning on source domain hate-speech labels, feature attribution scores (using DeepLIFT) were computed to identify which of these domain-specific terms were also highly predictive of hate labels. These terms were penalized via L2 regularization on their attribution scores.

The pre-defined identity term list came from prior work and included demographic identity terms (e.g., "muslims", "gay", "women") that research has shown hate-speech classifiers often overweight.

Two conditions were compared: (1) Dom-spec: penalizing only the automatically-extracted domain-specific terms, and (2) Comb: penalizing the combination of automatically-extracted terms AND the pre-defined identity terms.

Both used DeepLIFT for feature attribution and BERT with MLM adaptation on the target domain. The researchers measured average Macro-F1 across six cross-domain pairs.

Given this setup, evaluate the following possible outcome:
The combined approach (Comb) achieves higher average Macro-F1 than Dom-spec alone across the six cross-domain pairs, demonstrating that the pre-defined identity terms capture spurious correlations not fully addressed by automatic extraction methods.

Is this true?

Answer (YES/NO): YES